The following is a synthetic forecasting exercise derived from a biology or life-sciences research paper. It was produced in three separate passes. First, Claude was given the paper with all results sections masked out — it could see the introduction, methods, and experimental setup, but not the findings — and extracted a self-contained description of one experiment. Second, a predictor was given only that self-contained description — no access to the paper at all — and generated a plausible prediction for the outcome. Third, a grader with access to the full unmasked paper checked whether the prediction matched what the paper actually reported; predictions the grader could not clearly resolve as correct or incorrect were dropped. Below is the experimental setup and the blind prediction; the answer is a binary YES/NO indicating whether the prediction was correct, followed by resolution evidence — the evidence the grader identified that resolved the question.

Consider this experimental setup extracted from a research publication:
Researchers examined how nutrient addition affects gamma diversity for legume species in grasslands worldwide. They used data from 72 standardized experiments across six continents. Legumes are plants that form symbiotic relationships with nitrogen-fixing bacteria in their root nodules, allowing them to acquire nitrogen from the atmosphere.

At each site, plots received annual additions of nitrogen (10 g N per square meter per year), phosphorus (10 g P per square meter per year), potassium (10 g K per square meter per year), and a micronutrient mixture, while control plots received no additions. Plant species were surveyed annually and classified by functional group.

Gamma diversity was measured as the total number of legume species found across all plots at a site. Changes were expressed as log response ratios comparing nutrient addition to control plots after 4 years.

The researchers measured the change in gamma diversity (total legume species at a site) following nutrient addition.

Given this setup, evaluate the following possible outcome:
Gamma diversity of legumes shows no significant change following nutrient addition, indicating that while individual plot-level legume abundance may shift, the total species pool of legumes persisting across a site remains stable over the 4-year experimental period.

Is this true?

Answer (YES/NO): YES